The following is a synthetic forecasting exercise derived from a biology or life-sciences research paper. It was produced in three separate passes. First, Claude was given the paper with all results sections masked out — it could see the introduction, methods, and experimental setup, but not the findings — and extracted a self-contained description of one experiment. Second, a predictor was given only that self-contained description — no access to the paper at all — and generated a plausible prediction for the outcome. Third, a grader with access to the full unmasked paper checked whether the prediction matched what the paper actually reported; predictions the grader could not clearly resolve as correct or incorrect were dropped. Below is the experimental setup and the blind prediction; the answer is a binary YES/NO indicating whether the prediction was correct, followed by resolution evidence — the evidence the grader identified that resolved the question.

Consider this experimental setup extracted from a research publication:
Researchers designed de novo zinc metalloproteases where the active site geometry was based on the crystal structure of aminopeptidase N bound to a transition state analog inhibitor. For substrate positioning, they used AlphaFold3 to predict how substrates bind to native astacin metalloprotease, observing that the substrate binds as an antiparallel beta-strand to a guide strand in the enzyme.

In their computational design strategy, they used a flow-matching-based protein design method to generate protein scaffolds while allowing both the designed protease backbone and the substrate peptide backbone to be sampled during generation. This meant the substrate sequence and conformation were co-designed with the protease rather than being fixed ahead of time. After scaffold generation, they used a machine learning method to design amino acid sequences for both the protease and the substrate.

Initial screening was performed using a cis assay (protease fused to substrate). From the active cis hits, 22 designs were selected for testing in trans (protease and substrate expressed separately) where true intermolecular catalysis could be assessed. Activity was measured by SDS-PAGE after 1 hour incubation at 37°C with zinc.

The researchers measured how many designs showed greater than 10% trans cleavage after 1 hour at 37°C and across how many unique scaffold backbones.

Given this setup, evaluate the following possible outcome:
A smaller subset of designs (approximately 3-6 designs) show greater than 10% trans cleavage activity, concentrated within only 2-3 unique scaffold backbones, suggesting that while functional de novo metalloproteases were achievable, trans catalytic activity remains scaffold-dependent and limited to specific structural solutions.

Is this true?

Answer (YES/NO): NO